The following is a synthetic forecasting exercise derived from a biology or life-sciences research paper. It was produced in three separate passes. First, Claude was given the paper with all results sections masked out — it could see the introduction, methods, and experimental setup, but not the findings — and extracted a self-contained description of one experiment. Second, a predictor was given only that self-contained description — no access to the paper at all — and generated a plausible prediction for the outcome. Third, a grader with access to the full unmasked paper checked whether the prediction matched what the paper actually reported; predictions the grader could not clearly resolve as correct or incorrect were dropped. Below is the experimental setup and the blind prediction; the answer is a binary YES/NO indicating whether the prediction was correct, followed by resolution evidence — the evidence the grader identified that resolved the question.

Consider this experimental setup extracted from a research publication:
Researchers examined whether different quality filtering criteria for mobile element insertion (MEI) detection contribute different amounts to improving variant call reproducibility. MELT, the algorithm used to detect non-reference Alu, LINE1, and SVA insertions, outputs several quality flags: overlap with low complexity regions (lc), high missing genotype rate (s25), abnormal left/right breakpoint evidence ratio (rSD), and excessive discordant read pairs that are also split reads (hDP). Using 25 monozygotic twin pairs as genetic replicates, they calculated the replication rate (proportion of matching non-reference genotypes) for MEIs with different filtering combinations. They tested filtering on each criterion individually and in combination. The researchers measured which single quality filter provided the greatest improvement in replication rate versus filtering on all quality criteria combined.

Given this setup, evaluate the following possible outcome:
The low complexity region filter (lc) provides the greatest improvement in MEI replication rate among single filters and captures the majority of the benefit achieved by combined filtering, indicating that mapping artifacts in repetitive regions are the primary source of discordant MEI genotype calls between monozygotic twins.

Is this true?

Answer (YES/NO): YES